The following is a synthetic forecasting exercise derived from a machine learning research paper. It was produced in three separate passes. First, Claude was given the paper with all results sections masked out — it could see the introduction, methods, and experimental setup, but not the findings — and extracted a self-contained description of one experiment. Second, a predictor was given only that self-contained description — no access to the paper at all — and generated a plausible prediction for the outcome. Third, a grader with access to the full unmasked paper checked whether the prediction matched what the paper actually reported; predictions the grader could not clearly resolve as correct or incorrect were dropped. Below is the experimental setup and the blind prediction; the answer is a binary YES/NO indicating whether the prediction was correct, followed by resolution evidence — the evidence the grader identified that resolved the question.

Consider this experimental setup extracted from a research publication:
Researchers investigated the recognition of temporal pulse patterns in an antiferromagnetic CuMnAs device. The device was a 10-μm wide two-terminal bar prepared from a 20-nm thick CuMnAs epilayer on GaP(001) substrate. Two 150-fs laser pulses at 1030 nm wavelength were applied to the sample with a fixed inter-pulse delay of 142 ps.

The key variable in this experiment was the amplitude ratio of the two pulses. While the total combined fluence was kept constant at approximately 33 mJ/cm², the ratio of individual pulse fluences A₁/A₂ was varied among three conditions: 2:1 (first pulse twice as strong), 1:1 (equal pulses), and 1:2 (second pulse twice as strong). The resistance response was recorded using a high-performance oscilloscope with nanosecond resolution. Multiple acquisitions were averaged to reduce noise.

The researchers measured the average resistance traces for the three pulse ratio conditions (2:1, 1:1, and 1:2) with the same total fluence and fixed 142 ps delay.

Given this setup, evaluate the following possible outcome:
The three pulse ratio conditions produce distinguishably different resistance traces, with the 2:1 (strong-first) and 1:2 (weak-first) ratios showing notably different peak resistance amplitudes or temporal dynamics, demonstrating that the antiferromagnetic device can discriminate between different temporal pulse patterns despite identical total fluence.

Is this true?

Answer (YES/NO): YES